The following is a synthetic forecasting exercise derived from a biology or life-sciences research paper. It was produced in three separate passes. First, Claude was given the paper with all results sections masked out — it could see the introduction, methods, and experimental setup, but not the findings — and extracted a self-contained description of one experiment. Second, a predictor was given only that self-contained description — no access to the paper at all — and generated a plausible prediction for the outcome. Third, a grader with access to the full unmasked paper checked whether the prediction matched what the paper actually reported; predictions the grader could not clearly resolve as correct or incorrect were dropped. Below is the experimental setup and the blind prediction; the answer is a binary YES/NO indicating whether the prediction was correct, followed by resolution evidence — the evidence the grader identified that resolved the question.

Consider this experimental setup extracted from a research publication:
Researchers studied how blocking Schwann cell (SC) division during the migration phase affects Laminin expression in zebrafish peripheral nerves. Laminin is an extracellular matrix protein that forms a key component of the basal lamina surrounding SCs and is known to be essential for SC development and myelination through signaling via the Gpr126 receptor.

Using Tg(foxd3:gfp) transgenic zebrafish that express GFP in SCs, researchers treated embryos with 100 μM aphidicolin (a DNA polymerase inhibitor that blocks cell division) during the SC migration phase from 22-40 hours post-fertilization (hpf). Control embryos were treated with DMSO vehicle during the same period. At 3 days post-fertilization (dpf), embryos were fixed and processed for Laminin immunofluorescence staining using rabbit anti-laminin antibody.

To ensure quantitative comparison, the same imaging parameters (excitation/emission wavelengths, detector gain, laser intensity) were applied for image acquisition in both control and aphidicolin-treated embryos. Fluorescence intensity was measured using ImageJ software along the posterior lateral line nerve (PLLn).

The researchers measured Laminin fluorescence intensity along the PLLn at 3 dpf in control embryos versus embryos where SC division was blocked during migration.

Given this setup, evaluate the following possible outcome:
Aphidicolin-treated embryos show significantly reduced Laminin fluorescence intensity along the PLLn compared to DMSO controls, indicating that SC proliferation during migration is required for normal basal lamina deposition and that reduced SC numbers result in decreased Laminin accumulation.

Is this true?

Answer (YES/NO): YES